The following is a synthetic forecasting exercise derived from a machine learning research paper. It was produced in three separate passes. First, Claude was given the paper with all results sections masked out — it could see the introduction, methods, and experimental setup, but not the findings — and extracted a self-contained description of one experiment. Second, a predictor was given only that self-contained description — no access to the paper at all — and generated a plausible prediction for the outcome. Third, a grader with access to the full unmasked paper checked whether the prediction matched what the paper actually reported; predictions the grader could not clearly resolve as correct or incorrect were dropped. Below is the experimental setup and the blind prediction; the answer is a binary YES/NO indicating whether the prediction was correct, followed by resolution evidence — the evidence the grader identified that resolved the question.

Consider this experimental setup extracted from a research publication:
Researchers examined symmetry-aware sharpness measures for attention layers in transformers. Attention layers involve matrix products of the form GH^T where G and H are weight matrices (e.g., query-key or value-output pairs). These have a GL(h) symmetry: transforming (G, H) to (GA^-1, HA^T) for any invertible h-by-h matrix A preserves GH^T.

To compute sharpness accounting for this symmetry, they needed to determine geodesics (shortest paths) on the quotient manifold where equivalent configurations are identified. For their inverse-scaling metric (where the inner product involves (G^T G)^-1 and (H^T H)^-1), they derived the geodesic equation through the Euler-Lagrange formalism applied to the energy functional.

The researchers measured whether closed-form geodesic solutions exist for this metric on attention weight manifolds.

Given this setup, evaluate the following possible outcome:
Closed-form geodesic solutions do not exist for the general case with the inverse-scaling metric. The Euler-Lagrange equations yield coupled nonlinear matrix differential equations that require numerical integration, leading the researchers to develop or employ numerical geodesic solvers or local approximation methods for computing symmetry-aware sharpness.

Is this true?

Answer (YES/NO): YES